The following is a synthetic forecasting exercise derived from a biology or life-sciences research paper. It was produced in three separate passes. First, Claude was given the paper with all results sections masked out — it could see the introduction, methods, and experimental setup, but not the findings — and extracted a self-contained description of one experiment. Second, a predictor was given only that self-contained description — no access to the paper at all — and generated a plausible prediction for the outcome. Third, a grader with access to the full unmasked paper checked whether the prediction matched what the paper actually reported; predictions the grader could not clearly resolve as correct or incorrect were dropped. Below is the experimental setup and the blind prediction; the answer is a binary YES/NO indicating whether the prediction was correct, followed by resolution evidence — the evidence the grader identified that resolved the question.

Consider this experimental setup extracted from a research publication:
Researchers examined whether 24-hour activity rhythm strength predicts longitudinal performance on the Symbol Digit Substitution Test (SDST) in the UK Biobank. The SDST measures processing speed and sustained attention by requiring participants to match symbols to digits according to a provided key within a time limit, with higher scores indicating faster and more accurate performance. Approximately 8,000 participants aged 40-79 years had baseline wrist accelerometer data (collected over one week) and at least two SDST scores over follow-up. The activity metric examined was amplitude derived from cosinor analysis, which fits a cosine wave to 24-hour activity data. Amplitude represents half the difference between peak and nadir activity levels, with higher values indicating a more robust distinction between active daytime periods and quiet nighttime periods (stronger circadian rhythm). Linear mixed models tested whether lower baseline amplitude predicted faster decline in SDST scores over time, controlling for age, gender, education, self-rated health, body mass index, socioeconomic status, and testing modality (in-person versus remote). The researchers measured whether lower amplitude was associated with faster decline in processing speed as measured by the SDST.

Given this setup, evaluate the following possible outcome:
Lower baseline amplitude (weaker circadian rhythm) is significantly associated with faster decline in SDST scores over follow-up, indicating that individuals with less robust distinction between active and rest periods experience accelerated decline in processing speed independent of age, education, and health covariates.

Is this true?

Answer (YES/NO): YES